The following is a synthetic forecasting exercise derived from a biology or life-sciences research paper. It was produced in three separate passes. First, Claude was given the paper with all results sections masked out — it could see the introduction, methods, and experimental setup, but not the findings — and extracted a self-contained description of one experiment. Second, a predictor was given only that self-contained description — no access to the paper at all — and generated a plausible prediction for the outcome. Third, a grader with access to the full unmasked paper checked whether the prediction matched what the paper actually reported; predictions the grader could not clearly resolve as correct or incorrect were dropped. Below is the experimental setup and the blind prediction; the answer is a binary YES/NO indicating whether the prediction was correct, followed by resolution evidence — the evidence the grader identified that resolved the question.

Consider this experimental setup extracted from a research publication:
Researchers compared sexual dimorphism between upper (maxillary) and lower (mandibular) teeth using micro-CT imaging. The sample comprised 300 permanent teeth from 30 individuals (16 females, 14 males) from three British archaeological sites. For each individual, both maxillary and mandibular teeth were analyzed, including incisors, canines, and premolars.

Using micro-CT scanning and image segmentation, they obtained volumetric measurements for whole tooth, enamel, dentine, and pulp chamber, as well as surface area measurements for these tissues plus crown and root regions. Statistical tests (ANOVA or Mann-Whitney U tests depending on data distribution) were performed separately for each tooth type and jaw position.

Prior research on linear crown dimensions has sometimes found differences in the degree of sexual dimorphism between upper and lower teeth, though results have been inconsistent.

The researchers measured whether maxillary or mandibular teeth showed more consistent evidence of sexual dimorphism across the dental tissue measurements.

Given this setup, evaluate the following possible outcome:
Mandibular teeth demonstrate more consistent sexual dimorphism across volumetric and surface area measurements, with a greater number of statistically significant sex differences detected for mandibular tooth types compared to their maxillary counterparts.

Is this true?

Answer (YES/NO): NO